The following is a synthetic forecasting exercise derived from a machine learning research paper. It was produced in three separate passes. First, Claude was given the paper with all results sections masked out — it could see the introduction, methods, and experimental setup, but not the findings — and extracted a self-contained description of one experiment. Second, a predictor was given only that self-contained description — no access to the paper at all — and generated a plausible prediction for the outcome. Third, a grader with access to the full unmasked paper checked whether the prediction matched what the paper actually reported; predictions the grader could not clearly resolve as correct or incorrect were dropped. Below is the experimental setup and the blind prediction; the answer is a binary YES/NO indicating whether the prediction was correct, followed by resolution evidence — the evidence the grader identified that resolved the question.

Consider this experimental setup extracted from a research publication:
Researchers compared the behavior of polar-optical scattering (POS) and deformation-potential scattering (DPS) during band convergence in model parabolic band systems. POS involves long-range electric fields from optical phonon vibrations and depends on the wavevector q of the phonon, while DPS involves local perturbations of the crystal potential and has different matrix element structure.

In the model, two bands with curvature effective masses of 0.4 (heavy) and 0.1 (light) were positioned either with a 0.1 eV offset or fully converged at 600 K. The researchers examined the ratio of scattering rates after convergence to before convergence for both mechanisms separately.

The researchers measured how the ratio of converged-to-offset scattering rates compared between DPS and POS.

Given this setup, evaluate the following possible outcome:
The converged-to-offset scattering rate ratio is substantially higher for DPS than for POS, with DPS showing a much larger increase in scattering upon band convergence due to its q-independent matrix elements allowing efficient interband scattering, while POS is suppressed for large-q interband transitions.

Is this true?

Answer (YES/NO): NO